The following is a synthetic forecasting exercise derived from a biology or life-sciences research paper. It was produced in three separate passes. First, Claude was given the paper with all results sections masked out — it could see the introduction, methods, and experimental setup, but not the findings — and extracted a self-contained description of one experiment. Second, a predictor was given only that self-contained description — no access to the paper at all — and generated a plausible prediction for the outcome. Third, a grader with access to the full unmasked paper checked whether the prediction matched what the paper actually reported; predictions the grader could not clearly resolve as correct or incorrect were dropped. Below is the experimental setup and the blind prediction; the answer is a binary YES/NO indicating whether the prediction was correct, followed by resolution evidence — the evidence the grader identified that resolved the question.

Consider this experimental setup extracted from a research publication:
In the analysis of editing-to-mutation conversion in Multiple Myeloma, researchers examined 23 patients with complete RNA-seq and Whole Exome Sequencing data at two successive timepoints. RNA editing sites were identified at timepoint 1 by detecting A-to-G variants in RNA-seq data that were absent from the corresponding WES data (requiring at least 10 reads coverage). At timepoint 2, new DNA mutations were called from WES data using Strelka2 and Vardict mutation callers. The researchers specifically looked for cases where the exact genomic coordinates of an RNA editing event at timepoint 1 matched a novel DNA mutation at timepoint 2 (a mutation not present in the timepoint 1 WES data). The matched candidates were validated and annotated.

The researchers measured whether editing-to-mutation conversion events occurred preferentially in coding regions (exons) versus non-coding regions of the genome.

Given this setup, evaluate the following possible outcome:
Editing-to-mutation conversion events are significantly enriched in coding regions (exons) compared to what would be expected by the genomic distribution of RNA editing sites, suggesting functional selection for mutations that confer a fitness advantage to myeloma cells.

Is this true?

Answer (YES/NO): NO